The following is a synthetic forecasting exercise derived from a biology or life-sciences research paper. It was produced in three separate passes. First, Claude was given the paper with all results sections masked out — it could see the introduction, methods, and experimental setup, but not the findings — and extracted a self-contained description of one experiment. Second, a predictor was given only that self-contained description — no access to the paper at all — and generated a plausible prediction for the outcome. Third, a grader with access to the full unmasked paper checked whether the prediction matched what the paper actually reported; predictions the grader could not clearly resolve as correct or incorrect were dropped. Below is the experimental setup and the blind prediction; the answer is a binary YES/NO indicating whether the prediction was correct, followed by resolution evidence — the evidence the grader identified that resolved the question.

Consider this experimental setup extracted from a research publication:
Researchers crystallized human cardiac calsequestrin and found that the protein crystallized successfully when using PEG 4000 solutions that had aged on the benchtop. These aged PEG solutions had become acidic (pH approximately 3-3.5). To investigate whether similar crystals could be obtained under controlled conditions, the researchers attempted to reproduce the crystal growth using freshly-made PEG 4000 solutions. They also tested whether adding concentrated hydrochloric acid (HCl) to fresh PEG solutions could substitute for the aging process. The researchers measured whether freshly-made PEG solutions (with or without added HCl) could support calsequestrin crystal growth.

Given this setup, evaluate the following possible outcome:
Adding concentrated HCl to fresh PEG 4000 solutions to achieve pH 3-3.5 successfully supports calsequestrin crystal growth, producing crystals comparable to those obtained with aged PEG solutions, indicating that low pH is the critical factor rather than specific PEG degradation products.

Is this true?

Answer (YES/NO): YES